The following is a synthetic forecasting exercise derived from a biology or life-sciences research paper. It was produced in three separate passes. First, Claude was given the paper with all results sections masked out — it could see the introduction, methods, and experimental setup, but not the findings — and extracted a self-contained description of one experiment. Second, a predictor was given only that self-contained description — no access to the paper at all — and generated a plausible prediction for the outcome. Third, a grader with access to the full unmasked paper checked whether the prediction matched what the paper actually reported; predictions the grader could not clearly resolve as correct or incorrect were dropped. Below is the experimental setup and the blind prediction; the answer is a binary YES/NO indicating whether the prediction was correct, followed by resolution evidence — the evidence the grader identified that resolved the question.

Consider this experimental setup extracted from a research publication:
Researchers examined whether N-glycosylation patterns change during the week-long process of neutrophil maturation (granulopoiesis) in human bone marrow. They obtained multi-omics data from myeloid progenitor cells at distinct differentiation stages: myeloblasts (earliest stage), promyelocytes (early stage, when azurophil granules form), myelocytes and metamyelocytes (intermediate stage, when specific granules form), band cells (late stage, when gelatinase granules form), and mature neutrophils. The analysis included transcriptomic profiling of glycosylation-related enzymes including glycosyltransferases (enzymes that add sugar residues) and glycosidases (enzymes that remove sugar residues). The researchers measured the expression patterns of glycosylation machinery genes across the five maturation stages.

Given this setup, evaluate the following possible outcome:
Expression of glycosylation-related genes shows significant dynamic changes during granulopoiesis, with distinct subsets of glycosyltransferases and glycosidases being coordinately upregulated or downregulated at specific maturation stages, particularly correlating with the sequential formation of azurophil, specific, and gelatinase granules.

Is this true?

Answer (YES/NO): NO